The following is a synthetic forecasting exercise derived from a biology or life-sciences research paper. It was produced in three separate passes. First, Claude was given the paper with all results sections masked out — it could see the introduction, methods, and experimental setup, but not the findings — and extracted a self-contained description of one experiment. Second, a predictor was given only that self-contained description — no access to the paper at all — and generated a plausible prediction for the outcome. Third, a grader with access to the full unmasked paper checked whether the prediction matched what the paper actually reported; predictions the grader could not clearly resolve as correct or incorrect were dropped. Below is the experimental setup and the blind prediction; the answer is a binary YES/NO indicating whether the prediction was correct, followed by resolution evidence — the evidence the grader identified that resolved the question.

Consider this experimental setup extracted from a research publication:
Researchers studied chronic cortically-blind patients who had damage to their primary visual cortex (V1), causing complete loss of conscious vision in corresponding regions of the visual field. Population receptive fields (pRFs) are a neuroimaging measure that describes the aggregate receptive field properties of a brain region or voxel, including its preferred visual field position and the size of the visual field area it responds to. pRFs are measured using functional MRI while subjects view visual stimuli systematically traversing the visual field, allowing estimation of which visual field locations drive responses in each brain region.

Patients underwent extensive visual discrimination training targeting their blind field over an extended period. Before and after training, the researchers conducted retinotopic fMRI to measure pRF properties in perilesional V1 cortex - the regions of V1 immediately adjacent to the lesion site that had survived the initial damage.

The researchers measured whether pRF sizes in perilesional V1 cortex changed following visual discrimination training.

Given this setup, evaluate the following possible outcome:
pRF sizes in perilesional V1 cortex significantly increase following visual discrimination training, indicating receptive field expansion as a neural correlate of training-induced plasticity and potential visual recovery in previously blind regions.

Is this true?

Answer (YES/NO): YES